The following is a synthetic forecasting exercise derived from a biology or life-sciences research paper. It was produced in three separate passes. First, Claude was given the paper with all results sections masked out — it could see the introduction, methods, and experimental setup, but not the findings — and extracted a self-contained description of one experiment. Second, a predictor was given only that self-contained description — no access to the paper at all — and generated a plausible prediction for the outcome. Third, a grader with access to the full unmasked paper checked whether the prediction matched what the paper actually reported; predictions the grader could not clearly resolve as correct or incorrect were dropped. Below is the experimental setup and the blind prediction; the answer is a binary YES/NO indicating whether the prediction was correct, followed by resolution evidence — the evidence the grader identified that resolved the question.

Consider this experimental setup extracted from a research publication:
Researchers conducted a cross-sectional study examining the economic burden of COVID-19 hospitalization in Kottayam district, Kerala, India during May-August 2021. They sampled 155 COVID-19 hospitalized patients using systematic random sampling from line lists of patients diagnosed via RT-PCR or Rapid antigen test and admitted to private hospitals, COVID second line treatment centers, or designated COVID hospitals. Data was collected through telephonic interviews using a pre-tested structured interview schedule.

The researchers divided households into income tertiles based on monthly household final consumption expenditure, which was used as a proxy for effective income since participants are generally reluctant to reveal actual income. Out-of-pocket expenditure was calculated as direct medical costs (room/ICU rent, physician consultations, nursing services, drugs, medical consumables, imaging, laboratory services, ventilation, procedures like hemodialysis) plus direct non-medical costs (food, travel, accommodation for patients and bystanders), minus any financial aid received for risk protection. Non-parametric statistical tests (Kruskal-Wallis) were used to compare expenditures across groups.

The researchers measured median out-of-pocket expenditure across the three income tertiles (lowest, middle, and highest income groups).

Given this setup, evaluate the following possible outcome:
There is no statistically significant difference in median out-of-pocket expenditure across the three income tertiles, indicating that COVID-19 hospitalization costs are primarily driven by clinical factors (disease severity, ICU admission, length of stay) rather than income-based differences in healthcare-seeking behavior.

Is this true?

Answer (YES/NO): NO